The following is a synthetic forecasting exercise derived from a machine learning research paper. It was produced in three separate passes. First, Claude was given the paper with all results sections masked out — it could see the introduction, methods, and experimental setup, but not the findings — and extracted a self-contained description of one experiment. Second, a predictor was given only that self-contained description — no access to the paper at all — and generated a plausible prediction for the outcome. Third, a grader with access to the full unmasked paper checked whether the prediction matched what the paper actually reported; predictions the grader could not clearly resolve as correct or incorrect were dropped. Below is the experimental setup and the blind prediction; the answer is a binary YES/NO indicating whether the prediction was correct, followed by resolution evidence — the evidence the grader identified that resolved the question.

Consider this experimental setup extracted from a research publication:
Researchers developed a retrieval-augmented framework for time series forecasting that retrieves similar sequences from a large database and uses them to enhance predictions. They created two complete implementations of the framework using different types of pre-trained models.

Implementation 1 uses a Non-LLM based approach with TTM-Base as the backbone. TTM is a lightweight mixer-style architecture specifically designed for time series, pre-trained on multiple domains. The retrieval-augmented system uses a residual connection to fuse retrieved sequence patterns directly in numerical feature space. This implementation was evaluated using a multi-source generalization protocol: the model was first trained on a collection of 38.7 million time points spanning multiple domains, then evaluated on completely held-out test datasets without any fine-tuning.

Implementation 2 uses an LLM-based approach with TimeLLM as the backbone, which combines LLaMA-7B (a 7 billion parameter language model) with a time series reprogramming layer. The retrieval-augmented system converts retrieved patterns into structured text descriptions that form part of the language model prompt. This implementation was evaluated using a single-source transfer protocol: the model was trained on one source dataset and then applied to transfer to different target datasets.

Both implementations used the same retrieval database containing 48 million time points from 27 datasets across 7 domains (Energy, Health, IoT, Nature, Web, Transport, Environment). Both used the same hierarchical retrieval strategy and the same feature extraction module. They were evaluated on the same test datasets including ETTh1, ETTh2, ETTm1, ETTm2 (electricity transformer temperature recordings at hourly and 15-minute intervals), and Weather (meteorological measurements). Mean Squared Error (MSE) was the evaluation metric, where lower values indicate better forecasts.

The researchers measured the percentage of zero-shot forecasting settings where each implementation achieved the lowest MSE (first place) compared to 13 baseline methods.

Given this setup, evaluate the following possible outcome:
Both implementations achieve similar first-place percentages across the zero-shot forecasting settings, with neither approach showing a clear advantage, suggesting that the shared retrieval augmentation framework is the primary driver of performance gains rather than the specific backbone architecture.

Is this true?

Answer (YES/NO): NO